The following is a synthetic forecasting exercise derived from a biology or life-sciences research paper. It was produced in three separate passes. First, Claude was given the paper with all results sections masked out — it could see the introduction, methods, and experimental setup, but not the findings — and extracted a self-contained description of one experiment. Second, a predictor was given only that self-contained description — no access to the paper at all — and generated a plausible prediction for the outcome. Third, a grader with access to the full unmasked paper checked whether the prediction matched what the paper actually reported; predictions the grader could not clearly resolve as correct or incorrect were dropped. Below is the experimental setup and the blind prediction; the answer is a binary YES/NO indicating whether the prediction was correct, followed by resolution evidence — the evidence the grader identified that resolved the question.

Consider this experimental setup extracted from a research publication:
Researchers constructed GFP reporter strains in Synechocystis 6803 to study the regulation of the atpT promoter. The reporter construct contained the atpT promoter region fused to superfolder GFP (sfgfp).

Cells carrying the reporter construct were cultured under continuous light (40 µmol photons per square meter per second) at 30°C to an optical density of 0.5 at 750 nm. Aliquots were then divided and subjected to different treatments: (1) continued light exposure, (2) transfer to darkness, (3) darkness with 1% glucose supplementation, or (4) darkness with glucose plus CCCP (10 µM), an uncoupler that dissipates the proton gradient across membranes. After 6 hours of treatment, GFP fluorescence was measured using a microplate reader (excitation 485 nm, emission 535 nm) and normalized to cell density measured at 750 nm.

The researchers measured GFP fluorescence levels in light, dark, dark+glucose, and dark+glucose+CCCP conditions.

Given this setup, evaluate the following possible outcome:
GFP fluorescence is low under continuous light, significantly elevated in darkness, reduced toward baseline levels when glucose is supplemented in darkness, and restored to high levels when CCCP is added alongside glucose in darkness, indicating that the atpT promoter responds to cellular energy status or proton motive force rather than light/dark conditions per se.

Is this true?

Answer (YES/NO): NO